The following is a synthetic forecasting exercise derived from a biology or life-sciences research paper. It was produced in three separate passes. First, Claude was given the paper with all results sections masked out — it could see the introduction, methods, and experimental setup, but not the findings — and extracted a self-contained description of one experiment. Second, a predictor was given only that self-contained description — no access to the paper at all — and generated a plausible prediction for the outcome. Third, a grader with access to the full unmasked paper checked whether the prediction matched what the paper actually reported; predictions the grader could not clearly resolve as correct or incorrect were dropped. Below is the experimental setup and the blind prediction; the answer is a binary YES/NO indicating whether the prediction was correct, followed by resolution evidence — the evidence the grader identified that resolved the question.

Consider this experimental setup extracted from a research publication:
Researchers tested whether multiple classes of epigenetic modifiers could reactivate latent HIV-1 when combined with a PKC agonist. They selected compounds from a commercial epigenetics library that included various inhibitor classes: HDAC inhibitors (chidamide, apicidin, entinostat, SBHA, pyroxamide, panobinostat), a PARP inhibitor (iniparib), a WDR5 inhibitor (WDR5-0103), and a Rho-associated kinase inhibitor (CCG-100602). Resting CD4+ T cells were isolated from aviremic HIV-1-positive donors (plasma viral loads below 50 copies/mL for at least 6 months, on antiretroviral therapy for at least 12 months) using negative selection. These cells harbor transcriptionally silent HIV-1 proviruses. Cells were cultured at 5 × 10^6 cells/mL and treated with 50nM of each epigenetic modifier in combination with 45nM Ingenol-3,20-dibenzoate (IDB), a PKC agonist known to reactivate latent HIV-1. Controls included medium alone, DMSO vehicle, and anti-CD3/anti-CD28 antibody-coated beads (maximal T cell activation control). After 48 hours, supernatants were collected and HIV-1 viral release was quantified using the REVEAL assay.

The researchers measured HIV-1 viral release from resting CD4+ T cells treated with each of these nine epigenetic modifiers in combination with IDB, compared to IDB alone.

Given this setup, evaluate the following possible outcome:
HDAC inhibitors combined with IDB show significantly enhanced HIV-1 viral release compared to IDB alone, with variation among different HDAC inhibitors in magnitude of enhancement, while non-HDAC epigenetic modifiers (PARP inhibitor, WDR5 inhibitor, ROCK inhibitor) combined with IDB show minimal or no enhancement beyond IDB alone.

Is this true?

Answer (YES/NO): NO